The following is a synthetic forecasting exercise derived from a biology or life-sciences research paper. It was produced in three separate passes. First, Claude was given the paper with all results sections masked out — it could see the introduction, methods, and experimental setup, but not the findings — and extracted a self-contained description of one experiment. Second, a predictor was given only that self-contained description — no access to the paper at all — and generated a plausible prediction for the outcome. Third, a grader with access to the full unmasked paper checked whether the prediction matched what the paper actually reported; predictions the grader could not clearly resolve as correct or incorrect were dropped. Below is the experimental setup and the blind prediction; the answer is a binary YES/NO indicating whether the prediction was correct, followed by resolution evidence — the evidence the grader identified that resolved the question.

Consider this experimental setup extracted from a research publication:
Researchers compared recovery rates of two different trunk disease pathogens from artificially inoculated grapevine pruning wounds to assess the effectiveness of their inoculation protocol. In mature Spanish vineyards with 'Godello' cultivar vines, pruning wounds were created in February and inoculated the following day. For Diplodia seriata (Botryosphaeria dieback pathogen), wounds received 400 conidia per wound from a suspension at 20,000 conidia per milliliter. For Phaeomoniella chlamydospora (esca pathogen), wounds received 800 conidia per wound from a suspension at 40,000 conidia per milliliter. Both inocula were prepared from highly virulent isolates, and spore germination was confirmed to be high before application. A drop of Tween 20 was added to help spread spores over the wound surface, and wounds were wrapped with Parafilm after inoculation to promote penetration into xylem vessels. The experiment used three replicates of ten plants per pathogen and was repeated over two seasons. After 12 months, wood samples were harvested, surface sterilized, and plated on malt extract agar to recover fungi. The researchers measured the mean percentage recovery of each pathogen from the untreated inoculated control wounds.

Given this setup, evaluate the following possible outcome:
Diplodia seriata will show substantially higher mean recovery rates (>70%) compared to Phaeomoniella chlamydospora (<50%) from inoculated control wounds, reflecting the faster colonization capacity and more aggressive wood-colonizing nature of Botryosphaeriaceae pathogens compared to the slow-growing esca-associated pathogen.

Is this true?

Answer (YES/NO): NO